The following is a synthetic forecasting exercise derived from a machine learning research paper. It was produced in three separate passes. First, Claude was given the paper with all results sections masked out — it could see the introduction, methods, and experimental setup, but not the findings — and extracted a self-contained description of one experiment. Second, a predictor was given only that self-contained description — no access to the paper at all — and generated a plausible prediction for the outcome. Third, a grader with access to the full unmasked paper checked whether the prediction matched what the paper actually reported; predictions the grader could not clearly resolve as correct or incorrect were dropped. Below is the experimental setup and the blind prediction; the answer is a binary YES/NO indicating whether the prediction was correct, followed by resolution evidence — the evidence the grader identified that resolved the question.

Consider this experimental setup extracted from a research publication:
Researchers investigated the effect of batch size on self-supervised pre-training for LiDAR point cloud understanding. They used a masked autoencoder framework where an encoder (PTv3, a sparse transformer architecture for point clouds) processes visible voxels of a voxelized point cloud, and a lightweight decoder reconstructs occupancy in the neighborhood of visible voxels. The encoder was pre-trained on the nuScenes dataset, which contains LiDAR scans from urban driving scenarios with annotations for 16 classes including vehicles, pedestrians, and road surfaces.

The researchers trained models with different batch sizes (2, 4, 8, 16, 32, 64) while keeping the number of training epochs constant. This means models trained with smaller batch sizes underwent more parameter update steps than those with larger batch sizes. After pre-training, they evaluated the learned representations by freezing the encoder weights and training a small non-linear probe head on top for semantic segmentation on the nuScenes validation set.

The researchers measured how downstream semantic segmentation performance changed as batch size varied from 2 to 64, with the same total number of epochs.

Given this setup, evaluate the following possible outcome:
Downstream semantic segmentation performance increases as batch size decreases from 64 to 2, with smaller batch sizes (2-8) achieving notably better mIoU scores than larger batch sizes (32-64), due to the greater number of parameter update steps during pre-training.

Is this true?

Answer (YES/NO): NO